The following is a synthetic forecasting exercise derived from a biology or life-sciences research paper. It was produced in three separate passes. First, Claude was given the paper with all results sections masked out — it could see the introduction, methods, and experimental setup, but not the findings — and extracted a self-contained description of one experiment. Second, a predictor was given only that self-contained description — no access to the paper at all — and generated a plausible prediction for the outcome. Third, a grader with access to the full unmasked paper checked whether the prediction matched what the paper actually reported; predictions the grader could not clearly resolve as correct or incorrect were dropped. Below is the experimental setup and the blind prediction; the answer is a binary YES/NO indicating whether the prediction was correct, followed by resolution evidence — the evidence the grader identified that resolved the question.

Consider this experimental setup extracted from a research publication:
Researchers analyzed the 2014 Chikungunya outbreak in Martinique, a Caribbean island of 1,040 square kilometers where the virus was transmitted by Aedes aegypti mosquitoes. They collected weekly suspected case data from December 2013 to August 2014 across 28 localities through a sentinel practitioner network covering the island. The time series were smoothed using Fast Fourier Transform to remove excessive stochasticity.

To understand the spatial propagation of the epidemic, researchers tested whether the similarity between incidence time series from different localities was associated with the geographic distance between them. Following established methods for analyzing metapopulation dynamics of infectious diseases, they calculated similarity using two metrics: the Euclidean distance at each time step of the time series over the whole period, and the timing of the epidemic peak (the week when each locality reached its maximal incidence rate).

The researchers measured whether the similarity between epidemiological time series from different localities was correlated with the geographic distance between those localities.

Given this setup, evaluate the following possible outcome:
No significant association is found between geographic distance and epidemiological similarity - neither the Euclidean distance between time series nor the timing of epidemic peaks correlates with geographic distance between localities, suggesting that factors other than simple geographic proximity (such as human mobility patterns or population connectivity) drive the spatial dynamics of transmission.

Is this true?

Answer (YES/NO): NO